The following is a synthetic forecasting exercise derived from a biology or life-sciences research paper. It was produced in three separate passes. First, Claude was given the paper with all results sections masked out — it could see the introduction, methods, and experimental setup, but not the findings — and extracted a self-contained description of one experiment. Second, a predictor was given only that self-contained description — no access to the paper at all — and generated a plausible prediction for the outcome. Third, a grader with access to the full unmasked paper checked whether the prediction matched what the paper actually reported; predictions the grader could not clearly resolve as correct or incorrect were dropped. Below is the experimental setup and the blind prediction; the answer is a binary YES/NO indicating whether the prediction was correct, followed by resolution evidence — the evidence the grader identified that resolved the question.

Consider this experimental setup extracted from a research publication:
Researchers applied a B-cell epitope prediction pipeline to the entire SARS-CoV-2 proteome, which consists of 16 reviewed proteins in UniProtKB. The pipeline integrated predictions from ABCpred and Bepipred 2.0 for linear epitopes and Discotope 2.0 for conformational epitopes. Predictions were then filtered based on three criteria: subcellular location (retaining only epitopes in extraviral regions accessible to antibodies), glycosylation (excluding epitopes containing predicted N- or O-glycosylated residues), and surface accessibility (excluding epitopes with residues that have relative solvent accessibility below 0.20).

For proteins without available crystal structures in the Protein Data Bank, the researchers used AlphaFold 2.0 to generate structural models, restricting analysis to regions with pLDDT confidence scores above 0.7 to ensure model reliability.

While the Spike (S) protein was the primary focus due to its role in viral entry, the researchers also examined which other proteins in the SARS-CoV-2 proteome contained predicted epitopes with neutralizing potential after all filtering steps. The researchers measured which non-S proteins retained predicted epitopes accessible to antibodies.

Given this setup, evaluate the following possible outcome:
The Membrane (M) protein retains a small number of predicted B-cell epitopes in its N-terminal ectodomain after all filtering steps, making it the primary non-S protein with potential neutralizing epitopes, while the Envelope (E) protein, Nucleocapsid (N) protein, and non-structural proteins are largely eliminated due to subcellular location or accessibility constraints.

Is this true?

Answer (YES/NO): NO